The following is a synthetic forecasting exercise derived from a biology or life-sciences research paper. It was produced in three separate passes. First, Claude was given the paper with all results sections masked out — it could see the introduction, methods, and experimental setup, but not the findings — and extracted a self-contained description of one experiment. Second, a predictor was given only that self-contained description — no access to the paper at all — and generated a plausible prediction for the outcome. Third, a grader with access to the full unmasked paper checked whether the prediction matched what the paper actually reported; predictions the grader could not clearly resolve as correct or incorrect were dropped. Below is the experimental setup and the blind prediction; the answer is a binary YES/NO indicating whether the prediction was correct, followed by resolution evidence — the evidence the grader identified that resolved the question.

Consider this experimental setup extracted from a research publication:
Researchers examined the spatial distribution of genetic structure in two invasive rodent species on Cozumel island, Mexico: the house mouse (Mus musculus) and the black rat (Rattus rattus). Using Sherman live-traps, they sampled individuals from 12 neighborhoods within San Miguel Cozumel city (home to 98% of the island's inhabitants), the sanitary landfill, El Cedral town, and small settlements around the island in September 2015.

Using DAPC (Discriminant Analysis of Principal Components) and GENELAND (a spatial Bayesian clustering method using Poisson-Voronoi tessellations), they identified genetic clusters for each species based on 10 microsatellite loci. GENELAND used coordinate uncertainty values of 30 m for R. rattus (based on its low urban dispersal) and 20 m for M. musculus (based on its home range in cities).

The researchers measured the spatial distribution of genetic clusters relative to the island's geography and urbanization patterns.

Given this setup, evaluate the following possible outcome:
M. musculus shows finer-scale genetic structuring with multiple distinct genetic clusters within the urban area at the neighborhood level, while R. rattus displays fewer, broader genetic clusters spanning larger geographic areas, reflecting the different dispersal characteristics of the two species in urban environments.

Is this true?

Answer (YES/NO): NO